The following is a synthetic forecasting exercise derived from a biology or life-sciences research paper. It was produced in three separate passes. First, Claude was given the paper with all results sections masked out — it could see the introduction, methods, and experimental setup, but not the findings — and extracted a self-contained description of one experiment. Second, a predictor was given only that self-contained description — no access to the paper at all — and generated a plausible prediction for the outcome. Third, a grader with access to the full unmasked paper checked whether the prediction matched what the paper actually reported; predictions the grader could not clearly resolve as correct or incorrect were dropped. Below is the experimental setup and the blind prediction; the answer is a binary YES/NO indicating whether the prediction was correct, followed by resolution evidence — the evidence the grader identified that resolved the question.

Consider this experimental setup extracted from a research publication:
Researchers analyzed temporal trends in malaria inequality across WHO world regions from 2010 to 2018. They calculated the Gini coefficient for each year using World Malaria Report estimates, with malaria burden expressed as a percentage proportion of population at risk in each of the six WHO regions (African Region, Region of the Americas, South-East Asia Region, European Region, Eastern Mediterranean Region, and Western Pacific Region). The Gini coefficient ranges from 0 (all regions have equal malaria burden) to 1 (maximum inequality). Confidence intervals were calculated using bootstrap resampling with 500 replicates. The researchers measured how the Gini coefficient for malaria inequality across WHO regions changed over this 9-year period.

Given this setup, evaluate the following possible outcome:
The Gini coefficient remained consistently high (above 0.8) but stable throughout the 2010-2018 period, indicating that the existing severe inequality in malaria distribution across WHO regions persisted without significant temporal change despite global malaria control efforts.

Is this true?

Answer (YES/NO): NO